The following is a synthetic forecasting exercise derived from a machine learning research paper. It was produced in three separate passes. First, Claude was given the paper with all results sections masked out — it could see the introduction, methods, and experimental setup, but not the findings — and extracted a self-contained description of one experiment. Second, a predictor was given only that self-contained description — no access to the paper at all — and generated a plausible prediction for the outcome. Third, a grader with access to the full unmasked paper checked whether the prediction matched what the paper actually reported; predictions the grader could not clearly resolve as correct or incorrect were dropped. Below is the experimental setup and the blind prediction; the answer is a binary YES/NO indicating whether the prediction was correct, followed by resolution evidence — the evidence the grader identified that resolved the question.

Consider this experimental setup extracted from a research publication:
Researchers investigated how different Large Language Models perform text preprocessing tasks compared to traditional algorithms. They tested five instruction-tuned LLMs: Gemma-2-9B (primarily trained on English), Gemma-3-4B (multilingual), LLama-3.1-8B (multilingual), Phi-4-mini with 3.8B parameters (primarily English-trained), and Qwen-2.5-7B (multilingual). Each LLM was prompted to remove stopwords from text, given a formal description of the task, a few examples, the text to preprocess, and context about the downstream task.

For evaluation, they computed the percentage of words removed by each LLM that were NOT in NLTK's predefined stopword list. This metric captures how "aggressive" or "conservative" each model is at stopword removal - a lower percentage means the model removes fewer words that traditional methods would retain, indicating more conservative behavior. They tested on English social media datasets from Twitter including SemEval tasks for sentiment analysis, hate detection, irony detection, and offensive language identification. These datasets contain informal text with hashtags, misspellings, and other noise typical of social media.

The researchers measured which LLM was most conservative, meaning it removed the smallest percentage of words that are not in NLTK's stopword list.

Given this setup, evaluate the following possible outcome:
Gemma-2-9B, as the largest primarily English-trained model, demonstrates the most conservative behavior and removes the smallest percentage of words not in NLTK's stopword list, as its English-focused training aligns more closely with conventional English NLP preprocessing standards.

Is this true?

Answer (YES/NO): NO